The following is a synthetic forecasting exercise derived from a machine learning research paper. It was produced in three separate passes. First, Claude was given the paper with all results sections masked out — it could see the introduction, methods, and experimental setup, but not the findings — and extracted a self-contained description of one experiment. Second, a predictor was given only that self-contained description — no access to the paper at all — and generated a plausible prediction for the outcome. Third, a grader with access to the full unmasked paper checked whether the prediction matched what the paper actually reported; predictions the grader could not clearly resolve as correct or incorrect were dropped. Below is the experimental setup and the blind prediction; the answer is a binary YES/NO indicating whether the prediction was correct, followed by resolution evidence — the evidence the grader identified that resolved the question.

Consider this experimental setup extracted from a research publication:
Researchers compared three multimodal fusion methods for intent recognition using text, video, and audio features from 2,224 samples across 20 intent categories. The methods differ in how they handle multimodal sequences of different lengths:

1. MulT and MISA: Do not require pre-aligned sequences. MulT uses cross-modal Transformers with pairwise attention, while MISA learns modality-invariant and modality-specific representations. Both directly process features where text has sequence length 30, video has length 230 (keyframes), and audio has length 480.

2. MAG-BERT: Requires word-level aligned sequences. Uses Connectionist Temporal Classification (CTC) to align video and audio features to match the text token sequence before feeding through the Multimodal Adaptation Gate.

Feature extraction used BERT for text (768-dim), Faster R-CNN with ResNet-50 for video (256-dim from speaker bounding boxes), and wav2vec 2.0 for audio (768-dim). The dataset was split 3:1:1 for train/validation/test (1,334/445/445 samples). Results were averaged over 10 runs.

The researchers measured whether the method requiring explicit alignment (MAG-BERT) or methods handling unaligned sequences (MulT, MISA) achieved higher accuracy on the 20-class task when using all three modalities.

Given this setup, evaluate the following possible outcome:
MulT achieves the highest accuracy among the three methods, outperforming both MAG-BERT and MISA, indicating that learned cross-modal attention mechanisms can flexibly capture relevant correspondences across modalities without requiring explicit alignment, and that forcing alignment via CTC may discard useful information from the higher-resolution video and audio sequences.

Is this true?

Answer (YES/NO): NO